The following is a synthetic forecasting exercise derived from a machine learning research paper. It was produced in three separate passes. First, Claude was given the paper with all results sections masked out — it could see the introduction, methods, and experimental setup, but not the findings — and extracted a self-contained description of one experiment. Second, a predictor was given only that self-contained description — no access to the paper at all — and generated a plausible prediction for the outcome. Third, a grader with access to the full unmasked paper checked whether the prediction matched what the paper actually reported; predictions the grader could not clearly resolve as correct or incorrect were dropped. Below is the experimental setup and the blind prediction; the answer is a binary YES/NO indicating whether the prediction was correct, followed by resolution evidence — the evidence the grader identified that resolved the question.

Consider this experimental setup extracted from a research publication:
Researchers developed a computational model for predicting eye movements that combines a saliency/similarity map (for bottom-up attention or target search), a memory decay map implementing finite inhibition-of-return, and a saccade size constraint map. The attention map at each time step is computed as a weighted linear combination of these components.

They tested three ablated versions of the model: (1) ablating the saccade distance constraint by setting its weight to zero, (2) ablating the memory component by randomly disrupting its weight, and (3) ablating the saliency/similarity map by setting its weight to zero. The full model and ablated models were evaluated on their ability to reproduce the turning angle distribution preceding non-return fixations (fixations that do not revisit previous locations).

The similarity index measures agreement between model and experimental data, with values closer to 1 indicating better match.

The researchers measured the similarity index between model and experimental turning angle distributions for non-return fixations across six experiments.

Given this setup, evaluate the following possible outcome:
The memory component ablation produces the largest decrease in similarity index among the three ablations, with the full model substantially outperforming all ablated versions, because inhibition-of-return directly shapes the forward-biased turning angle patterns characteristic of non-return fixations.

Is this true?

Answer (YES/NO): NO